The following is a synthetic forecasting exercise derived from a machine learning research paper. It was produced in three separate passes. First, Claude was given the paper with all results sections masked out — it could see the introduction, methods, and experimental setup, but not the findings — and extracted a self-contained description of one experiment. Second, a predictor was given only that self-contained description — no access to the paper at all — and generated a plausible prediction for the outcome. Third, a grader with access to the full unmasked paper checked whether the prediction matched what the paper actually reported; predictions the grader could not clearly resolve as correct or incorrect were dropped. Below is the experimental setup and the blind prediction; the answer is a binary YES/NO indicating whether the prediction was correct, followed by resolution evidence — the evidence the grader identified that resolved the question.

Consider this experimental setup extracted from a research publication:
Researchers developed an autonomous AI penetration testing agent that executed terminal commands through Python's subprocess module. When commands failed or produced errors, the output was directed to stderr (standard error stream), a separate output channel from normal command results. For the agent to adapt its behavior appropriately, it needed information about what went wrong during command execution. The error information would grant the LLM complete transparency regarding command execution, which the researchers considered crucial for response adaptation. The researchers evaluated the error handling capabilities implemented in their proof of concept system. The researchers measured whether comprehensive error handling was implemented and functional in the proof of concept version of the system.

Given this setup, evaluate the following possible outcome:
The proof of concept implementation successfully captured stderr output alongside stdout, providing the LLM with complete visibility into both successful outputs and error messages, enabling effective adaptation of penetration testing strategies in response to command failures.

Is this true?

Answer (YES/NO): NO